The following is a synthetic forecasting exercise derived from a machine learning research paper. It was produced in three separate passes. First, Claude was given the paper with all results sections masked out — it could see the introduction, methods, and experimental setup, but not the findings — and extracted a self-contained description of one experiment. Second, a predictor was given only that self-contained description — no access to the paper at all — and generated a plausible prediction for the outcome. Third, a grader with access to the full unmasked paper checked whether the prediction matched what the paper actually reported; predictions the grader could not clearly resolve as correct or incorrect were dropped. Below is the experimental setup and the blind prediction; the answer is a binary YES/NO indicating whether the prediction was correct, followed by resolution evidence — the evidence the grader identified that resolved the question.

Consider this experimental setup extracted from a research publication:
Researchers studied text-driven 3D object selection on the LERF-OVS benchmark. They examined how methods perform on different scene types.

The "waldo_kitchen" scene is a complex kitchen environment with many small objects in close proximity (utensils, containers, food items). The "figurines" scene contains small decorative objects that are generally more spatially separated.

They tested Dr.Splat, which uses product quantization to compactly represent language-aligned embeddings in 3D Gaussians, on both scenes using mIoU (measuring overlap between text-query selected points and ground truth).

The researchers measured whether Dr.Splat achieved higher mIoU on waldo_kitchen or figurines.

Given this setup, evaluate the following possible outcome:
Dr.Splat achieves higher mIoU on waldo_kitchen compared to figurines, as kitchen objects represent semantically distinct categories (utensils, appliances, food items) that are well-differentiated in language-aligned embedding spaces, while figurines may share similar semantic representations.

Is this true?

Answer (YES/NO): NO